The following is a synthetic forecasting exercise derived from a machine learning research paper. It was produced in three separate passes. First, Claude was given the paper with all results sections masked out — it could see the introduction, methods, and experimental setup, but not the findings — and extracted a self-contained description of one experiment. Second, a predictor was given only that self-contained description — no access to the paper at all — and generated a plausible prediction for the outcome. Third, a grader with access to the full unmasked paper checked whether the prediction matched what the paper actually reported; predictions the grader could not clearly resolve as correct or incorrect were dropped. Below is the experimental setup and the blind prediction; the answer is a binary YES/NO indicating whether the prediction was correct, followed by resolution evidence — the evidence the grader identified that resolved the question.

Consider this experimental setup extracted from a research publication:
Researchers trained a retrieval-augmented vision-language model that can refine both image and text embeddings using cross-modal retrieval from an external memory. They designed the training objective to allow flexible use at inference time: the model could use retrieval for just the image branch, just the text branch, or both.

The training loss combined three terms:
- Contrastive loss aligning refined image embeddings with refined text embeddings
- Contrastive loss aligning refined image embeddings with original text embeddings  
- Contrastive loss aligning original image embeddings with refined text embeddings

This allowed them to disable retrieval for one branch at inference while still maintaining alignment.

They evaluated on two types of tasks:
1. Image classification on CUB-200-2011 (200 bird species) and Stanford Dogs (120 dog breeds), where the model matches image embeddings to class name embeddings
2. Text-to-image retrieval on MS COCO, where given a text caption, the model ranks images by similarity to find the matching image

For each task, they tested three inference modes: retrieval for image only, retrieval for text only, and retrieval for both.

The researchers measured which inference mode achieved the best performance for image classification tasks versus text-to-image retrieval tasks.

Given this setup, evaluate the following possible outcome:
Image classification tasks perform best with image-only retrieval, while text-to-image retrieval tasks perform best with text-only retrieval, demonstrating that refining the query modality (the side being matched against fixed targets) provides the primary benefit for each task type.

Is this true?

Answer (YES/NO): NO